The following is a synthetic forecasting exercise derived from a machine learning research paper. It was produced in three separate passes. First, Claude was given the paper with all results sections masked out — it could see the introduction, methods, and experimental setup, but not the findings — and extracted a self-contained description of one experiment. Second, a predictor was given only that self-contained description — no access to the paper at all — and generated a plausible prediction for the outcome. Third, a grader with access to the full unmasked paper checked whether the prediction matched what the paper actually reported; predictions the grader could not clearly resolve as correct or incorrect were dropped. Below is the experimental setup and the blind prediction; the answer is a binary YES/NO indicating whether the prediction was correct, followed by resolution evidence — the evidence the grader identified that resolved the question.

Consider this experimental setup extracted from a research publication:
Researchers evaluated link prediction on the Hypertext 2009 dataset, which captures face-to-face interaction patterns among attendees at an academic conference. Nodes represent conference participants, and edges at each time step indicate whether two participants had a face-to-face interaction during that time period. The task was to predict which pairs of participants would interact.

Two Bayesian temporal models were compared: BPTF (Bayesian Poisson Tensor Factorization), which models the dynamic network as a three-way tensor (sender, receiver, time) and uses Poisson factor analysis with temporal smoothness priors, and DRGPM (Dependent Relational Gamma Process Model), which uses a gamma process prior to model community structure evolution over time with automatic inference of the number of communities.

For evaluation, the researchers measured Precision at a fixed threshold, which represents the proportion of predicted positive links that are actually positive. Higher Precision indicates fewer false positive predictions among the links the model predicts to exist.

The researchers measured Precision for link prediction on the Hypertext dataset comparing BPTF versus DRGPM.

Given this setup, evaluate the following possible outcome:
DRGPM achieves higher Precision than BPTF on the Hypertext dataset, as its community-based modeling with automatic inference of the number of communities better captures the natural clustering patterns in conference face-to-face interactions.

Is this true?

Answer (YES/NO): YES